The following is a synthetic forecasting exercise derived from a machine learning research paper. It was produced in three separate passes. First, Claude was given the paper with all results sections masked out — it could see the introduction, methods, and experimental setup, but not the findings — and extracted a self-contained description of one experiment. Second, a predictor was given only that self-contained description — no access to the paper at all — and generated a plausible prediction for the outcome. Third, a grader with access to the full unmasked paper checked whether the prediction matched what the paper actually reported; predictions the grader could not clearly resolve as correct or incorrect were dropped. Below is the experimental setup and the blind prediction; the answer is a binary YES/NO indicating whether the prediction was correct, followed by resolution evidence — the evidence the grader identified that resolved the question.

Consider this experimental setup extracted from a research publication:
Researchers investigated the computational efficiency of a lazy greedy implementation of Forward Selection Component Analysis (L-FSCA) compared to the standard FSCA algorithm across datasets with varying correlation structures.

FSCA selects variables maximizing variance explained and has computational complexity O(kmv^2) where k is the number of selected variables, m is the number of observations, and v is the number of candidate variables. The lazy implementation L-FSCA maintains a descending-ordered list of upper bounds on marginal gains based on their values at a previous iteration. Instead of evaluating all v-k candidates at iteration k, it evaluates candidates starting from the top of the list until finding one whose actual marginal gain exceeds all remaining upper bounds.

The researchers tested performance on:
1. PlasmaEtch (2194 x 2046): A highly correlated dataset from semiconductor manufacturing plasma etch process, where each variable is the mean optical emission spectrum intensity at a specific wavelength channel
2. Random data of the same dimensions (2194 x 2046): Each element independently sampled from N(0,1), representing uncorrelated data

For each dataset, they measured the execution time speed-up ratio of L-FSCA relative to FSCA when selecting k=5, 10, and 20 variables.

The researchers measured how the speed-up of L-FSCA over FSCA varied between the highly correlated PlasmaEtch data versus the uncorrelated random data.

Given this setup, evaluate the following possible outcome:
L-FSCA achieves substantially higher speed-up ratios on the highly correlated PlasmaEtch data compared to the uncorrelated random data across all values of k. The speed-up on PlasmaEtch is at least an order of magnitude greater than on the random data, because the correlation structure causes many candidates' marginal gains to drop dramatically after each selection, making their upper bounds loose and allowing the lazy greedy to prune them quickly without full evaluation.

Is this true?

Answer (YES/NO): NO